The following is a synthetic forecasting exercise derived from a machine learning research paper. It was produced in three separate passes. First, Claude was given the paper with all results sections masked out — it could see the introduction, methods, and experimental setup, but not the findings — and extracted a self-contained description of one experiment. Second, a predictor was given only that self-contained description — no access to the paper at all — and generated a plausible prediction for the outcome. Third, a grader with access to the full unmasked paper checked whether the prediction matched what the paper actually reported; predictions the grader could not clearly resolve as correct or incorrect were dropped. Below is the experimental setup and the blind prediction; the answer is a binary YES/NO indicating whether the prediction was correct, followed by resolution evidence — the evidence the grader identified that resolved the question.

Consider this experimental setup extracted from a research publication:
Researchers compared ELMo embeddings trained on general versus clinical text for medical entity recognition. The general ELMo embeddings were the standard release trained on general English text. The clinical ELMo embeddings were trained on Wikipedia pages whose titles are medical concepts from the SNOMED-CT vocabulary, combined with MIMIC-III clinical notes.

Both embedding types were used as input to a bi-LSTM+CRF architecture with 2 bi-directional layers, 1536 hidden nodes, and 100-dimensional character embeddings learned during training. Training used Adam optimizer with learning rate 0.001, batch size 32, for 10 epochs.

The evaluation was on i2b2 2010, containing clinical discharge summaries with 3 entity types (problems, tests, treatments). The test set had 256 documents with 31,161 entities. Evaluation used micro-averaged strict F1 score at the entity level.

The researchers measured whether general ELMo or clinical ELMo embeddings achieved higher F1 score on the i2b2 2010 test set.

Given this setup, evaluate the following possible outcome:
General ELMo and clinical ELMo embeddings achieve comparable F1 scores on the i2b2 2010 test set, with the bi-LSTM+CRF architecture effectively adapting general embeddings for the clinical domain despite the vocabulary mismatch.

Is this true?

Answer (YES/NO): NO